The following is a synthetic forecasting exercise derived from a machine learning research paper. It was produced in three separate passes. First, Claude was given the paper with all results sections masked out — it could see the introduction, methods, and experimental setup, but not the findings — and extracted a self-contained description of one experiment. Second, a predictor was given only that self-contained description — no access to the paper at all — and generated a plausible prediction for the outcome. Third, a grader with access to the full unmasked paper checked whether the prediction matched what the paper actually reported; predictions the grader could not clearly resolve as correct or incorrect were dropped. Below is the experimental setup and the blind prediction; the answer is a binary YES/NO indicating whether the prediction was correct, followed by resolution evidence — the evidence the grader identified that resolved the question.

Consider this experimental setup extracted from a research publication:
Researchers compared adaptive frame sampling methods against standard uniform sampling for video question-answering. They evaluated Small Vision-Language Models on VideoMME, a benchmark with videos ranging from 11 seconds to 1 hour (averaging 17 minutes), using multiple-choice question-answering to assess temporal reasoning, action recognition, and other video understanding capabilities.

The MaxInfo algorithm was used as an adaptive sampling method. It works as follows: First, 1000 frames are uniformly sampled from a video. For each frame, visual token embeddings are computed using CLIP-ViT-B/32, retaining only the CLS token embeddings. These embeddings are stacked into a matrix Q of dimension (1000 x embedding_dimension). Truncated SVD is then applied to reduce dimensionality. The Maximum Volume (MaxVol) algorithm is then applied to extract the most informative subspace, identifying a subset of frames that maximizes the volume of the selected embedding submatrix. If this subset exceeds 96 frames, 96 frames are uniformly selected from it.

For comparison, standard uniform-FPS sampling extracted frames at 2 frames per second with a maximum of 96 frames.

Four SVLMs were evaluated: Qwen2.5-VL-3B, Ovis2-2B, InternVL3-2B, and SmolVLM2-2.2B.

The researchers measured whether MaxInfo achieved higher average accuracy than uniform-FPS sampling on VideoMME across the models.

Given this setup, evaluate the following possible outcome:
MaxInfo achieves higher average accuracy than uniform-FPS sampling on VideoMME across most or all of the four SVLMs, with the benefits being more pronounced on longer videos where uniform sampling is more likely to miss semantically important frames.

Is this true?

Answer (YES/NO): NO